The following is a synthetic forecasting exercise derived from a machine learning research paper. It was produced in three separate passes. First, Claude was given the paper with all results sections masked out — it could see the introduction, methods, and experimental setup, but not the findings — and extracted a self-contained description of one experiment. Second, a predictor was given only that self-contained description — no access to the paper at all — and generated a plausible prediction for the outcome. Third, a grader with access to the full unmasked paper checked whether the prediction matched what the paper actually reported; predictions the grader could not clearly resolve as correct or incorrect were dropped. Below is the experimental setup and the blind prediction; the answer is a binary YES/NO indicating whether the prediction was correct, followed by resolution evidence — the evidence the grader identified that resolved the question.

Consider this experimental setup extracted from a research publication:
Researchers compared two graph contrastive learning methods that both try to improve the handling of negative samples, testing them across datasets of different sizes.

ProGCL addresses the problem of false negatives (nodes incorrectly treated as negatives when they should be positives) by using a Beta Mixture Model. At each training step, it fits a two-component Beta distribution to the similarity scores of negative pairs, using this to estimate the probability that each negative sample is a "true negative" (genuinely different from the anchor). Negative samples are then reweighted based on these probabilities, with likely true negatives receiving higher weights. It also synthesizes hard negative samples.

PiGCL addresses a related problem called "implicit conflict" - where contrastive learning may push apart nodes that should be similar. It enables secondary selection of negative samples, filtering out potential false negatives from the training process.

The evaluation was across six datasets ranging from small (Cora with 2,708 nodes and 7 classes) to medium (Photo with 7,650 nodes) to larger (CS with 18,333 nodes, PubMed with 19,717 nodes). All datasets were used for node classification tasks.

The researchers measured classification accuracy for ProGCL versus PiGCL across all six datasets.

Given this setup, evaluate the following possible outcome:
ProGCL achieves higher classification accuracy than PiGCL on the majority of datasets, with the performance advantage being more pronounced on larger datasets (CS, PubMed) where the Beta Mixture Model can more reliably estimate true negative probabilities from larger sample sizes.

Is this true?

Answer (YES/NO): NO